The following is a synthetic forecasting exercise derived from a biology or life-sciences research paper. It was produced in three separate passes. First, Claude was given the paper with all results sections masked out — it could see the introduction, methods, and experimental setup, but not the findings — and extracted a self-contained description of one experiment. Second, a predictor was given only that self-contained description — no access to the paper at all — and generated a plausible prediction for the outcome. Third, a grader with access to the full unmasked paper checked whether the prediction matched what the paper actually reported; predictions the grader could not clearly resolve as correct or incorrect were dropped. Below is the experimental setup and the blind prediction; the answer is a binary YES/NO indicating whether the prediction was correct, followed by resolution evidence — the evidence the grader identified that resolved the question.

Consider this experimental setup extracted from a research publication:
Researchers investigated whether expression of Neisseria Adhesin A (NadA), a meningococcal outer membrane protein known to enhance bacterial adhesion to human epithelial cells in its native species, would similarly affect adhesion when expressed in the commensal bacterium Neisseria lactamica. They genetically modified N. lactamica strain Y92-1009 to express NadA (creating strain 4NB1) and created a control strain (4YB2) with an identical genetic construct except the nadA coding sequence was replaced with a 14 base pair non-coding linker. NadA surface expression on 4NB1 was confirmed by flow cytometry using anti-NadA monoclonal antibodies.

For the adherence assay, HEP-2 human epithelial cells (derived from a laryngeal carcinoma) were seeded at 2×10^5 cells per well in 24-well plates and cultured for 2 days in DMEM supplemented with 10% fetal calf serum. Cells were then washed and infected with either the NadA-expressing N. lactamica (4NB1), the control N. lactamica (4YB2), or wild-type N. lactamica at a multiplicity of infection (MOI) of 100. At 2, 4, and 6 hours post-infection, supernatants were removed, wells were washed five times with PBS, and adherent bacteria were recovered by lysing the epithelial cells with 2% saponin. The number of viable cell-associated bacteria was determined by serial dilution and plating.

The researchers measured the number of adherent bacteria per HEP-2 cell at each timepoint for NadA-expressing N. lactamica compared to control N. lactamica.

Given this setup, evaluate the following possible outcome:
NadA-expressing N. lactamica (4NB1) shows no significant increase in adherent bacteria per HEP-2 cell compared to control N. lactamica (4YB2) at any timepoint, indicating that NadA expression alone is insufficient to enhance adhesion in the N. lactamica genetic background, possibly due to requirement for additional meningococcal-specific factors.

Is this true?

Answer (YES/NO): NO